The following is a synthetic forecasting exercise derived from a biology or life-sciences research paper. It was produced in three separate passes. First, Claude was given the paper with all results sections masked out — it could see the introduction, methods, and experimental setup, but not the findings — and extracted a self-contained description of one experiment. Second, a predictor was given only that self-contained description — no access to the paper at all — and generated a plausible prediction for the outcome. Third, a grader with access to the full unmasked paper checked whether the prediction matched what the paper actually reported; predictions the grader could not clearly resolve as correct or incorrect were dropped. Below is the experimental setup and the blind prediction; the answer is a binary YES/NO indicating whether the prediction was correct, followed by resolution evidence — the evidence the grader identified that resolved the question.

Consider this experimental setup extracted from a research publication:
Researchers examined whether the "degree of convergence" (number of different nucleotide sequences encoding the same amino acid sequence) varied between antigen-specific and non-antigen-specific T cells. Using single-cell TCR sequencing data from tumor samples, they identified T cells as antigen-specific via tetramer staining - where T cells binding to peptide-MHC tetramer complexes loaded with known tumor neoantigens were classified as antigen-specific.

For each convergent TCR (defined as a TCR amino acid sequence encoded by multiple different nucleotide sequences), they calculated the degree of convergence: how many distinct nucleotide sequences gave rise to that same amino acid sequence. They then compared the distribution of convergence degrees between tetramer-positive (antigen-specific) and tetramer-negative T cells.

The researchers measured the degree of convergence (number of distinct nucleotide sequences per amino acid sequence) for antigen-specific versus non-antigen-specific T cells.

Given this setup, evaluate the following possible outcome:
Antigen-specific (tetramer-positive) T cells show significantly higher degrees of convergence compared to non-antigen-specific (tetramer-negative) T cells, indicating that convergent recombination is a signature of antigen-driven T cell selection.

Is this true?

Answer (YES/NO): YES